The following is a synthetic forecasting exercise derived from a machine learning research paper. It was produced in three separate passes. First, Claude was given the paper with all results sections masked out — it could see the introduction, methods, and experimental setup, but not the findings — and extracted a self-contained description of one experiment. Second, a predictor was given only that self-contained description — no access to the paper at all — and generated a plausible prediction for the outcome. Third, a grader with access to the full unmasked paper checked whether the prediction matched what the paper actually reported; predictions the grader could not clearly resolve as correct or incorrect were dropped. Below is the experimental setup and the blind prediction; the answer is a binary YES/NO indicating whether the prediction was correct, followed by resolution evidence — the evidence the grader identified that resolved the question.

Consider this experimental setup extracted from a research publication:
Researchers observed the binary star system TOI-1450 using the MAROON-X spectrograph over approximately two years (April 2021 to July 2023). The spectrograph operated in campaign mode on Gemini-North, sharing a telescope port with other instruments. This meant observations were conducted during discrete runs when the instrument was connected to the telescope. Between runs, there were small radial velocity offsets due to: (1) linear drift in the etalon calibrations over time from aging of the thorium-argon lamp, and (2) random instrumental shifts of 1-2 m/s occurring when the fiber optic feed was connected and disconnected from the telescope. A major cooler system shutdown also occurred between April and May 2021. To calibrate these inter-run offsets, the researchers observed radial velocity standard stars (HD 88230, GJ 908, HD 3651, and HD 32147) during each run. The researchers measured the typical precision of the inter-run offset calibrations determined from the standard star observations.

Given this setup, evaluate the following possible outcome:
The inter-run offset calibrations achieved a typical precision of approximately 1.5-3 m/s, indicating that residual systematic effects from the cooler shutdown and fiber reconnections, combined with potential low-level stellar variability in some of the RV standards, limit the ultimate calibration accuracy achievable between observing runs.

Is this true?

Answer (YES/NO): NO